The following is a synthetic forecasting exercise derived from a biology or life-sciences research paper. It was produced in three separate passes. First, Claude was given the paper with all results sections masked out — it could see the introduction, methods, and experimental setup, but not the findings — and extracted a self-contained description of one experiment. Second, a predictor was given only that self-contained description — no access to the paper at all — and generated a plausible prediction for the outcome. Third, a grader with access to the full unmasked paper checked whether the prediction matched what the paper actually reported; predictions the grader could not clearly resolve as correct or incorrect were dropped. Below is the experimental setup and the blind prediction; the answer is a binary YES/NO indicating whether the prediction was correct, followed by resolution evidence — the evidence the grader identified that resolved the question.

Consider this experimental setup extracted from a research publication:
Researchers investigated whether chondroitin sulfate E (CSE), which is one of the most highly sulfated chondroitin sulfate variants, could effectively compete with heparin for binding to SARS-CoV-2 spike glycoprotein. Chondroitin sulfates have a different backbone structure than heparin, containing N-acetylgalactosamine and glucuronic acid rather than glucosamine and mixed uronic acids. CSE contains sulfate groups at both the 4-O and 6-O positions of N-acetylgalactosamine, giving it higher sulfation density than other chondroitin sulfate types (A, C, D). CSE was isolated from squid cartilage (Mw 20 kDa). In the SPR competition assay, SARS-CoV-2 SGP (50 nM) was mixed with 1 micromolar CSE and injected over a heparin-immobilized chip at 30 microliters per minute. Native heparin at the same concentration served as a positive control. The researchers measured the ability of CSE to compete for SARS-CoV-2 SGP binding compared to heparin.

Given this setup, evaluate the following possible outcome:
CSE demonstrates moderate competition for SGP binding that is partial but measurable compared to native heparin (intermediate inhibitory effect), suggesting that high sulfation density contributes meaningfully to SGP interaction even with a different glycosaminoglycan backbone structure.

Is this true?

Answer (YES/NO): NO